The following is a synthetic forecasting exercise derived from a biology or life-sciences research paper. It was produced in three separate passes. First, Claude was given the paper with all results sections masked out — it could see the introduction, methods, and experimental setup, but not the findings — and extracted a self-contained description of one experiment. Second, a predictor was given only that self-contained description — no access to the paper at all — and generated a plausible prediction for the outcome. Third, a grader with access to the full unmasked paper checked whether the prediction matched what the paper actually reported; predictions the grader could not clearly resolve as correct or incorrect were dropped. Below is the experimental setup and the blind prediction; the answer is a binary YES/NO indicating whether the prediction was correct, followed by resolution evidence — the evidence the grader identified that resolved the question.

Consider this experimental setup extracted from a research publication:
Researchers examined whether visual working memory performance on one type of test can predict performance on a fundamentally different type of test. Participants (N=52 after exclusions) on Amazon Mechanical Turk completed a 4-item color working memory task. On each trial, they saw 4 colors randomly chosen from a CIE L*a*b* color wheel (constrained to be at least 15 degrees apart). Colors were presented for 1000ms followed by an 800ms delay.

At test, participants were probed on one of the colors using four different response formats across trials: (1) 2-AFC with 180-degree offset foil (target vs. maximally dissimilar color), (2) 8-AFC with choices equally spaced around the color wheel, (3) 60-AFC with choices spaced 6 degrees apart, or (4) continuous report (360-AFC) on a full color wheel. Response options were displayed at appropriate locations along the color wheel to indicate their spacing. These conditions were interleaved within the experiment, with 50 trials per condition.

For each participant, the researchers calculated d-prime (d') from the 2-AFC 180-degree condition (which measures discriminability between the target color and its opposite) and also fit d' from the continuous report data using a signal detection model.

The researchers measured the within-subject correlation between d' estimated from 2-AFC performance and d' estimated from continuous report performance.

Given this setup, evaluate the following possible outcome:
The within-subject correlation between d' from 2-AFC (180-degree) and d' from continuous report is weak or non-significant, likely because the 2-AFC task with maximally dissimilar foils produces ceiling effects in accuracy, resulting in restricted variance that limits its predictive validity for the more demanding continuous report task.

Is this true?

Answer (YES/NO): NO